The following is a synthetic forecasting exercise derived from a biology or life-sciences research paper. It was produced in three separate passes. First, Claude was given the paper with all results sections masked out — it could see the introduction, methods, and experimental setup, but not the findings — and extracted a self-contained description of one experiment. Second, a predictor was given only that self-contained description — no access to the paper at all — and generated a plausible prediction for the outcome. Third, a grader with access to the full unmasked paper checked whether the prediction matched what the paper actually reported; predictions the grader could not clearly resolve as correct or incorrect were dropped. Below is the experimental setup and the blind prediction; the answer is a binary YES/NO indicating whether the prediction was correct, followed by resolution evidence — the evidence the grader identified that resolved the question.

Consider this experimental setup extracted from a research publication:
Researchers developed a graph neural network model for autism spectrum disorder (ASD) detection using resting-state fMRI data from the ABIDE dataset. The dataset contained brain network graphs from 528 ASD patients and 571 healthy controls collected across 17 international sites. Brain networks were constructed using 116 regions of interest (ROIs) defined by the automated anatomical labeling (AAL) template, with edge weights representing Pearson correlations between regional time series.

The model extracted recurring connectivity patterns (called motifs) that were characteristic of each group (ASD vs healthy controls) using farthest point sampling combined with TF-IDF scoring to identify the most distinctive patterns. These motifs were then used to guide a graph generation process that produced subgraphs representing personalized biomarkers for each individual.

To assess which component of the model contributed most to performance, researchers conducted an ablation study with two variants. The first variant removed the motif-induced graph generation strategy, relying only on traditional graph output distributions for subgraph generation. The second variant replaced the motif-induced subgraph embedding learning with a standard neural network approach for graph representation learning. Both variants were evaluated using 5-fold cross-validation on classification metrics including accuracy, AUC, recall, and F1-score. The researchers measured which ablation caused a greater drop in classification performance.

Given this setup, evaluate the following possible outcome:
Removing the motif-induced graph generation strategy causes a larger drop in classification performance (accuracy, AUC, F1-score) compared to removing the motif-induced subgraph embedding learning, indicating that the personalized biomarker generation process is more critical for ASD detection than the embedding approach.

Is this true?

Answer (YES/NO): YES